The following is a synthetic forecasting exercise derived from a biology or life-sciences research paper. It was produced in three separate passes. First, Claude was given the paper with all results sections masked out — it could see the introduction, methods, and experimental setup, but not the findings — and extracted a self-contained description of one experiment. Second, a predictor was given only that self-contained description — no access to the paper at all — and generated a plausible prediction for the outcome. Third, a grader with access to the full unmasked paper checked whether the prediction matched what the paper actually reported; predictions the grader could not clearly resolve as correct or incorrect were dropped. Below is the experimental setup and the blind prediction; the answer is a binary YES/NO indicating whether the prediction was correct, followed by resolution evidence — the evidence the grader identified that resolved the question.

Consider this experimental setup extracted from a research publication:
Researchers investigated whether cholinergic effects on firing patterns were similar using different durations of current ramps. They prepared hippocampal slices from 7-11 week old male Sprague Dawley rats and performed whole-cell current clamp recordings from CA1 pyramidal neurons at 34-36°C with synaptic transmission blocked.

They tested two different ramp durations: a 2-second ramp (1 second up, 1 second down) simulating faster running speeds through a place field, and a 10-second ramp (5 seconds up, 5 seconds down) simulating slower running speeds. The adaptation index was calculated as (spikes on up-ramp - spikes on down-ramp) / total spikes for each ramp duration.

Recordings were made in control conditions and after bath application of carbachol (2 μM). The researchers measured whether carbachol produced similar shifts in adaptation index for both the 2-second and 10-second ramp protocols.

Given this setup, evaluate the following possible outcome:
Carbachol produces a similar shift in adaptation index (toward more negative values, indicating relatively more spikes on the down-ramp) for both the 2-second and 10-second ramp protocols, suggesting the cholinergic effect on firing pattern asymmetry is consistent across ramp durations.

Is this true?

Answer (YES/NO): YES